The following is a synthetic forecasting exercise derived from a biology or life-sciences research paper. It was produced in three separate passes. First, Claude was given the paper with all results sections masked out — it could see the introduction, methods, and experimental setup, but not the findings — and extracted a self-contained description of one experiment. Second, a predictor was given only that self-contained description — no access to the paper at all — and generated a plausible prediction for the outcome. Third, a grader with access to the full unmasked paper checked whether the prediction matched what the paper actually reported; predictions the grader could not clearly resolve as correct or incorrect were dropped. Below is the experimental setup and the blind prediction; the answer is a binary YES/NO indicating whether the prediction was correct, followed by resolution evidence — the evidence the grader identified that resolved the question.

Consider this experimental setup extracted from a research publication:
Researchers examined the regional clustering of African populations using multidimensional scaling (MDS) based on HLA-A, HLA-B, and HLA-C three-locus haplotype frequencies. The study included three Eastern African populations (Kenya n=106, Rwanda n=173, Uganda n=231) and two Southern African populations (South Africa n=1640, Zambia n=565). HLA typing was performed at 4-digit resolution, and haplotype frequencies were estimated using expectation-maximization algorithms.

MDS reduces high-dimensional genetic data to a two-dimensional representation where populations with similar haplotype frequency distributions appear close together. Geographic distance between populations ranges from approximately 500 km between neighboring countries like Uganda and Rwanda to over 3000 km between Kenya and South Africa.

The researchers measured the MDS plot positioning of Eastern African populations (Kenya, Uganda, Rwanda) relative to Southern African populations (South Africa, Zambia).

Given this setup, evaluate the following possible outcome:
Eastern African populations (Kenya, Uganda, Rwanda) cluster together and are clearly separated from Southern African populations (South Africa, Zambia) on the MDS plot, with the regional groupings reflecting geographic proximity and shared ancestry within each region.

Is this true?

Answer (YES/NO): NO